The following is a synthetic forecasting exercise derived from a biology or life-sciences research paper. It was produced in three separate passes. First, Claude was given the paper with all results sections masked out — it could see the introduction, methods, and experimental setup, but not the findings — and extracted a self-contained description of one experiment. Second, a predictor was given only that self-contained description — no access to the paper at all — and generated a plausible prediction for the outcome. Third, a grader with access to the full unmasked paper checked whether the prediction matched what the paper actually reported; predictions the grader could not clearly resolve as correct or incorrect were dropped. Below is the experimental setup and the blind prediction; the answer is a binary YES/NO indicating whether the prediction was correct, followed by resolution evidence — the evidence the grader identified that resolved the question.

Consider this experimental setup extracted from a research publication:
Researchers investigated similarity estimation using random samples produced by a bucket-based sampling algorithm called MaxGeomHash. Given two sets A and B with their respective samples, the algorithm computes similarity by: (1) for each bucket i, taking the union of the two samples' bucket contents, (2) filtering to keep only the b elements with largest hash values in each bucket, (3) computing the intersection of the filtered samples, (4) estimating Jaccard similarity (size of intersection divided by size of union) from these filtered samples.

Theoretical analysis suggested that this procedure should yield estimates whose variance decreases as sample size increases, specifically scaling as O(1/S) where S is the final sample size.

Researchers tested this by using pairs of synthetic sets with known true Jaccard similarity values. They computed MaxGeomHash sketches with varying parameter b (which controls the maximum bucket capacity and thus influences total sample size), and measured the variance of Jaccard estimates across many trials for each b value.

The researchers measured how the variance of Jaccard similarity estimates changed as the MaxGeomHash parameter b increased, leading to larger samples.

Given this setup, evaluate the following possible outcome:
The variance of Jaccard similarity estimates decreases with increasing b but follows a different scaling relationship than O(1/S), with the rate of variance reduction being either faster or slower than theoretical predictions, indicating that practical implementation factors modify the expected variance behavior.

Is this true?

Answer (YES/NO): NO